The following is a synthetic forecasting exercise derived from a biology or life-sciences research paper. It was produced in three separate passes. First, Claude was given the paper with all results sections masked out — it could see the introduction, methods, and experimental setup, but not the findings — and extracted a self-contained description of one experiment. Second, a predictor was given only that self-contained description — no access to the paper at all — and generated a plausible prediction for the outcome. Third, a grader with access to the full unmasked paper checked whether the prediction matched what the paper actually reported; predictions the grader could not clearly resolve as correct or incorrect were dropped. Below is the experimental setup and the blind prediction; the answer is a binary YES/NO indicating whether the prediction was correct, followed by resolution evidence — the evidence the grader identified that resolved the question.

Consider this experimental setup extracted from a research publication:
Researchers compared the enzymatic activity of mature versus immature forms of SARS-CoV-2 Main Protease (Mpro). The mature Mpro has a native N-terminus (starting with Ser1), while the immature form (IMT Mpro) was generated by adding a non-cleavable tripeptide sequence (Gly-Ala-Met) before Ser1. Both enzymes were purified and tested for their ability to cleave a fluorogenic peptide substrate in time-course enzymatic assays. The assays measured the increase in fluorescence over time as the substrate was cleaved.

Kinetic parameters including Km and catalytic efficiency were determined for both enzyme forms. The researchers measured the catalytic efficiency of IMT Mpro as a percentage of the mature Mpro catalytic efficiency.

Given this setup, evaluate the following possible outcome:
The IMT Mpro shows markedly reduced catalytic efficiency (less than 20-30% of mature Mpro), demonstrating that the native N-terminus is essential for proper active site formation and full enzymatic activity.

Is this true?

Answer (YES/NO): YES